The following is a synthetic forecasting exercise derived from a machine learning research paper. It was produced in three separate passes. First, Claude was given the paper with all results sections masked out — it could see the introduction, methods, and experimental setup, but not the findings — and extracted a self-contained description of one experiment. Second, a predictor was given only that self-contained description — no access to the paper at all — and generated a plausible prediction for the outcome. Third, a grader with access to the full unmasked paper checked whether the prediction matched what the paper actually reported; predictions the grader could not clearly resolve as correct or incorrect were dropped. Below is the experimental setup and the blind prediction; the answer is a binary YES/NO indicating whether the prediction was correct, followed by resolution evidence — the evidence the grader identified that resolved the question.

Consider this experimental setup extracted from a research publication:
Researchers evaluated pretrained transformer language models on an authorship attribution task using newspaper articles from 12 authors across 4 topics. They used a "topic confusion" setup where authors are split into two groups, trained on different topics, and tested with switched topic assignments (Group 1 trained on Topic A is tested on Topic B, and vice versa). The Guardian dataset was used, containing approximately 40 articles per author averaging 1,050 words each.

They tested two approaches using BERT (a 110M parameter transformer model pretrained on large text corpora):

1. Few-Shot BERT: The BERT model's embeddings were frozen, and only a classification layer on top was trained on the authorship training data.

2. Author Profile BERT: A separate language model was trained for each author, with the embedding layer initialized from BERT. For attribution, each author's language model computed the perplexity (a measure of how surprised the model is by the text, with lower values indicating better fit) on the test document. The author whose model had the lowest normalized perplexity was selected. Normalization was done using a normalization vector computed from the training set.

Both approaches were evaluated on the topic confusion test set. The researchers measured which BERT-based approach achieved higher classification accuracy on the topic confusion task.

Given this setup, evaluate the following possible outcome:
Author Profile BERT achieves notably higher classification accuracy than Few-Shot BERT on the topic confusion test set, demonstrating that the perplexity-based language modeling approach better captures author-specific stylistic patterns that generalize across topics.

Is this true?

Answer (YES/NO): YES